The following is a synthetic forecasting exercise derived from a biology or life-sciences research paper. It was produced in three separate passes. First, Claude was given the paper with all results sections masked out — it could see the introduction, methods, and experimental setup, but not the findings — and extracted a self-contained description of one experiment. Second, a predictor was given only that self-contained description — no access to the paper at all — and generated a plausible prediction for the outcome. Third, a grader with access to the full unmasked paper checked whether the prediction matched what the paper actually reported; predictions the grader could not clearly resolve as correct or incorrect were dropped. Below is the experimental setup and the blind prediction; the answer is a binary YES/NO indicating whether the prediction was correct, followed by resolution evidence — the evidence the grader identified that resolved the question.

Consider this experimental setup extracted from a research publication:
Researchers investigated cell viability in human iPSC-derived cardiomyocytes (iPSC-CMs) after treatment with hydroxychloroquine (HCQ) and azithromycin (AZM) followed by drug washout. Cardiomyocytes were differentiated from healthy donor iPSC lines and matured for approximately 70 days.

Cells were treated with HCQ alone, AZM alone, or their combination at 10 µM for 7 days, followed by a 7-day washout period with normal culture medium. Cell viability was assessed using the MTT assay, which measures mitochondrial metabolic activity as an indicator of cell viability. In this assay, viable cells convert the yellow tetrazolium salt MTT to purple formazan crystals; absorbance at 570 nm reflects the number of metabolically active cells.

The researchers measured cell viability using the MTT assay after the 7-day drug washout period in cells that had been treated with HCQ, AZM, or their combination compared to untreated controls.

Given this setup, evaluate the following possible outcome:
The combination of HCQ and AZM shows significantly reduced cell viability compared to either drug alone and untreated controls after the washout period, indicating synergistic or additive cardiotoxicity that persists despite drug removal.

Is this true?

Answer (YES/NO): YES